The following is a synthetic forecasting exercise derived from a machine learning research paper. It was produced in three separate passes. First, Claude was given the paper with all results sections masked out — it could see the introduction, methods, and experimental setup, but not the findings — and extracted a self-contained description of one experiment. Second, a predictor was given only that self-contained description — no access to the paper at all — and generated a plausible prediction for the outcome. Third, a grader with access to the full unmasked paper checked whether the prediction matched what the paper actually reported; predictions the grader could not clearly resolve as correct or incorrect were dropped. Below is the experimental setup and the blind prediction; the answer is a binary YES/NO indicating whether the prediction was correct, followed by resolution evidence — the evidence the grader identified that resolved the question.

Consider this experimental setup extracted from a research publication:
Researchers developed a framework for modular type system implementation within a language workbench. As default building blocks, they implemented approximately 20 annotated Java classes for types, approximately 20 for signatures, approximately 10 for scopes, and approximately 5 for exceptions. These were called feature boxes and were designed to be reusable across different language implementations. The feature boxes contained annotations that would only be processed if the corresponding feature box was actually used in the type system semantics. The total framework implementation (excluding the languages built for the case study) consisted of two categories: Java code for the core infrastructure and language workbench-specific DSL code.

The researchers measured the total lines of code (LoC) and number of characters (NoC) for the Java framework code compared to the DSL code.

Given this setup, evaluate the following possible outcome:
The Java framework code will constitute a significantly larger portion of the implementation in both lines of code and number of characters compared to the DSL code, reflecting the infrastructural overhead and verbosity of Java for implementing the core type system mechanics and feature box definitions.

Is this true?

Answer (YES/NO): YES